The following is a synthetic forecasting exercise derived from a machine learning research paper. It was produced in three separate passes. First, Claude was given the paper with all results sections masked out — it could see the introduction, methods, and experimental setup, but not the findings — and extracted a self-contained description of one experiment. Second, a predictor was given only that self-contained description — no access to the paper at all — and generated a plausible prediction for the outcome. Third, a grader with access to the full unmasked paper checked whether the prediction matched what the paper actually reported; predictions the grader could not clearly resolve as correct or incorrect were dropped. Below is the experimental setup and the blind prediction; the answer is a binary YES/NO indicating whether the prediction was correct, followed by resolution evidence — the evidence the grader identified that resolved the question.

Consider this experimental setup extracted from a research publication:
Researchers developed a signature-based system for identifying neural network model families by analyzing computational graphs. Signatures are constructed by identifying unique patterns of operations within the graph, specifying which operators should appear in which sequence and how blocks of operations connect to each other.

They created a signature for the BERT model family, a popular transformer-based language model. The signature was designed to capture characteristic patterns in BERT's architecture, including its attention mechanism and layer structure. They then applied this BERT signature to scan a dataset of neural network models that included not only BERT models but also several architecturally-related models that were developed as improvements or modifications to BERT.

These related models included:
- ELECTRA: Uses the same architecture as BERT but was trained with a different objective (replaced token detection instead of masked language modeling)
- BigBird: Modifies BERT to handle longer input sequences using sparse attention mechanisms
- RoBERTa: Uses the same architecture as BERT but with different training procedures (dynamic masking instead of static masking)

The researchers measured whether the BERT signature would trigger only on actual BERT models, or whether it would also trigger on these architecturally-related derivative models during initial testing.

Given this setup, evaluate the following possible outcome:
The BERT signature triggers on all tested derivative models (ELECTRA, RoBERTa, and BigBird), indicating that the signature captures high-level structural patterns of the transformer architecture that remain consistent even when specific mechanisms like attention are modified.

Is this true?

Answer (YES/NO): NO